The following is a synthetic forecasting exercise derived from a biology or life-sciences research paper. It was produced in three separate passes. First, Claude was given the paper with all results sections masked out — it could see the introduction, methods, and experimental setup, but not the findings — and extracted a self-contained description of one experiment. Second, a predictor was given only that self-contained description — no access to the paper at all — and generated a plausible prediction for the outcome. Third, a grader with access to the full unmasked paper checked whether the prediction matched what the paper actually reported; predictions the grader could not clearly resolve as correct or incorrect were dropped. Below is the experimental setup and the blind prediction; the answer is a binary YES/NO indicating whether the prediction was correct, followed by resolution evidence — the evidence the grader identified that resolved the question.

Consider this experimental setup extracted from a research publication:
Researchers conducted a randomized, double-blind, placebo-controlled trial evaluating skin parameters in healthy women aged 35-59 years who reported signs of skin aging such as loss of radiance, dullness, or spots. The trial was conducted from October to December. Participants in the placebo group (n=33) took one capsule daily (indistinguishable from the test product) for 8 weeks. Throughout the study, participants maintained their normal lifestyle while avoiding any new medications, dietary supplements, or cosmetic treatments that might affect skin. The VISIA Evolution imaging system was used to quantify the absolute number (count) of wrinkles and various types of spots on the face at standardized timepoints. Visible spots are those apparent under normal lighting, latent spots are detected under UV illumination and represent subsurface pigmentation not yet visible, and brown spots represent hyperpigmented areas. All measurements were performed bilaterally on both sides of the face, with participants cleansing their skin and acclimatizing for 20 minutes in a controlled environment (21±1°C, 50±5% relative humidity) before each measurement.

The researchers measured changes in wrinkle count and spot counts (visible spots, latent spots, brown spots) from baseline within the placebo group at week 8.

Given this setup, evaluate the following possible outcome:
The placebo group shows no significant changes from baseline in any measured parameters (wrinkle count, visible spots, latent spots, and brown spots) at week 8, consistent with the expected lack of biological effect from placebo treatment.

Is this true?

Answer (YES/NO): NO